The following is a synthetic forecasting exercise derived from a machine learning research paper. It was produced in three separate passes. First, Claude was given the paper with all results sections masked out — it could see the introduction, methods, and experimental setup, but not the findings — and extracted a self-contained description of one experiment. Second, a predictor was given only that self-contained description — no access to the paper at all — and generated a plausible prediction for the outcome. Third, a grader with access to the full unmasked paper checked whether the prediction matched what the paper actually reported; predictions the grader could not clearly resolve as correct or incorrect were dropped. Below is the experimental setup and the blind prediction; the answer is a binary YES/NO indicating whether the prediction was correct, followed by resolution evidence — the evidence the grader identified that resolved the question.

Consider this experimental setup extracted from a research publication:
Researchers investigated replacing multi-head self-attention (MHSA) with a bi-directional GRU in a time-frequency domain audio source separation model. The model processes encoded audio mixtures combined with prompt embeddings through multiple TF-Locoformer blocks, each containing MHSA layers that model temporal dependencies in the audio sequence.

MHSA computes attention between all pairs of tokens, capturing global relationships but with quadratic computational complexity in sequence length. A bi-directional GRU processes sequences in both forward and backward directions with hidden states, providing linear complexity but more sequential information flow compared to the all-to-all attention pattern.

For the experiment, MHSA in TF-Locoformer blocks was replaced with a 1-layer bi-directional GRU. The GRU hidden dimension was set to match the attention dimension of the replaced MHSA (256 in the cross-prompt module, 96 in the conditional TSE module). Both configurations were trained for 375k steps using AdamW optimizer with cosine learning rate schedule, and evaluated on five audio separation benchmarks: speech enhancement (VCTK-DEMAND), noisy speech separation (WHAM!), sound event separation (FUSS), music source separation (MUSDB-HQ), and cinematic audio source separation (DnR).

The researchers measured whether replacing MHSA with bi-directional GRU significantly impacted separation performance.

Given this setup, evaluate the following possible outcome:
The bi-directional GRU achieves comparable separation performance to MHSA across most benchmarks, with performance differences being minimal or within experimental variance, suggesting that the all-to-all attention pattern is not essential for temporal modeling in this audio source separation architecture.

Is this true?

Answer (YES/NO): NO